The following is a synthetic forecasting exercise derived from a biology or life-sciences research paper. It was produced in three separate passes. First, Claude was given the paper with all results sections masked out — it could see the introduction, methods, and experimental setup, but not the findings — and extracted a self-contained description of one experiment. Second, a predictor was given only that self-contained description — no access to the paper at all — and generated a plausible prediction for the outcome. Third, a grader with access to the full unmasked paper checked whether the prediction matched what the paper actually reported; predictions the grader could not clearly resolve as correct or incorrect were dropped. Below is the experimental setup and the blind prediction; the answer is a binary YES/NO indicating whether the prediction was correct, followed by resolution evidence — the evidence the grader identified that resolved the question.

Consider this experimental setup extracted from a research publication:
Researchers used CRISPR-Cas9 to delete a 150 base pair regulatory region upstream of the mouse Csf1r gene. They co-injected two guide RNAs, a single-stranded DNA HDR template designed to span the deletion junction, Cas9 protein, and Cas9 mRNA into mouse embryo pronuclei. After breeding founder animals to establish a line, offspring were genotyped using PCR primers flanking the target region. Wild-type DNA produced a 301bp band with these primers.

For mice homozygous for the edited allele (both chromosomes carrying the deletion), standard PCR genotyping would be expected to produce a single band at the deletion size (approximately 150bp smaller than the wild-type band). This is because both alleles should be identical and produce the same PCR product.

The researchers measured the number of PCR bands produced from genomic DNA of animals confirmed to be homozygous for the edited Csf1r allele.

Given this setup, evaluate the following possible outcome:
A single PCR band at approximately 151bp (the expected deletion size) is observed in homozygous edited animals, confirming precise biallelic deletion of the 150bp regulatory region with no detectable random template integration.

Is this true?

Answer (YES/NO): NO